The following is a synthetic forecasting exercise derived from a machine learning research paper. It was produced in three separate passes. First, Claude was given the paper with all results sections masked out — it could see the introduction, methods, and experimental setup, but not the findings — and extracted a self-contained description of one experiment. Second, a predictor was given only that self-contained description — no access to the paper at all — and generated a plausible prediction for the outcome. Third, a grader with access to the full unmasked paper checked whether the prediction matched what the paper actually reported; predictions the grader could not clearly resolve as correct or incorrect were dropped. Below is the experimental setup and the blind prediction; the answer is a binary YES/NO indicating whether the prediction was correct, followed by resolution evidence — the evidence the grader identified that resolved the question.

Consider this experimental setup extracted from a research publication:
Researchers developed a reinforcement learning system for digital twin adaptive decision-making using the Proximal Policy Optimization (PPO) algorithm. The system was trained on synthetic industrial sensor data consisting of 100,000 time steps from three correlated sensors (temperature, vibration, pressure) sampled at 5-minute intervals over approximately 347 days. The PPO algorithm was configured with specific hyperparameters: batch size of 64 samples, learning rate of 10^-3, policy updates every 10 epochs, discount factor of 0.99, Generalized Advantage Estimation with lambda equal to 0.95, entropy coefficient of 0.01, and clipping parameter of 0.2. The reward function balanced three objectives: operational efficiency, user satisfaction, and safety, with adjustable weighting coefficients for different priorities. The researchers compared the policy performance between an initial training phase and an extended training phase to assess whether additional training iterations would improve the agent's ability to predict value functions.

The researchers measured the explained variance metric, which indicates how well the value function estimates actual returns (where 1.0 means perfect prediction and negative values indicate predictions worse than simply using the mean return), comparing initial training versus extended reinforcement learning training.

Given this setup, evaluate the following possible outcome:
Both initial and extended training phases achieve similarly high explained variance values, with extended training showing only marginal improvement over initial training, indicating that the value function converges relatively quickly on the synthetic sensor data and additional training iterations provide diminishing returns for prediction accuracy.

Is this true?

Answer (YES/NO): NO